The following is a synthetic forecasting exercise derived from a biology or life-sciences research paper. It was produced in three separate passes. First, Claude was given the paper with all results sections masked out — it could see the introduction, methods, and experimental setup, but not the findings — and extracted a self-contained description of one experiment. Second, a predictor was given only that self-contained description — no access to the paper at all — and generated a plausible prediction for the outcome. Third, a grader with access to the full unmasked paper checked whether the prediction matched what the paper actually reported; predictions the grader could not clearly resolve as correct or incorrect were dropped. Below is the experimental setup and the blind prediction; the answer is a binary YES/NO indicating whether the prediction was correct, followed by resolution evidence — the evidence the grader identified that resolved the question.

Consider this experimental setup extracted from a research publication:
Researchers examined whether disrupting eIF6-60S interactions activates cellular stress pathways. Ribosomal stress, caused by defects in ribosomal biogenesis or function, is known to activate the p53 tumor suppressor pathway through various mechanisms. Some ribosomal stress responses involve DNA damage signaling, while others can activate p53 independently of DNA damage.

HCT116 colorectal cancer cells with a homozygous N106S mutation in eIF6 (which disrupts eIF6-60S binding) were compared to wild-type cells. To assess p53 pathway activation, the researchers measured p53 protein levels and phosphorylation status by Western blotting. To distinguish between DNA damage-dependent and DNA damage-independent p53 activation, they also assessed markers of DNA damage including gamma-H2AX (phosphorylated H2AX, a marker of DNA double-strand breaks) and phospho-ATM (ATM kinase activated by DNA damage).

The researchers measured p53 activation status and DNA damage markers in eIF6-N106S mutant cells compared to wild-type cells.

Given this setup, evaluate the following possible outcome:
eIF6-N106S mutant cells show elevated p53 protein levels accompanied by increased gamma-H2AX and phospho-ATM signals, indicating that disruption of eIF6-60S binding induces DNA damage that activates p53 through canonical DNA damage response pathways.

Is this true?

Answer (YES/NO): NO